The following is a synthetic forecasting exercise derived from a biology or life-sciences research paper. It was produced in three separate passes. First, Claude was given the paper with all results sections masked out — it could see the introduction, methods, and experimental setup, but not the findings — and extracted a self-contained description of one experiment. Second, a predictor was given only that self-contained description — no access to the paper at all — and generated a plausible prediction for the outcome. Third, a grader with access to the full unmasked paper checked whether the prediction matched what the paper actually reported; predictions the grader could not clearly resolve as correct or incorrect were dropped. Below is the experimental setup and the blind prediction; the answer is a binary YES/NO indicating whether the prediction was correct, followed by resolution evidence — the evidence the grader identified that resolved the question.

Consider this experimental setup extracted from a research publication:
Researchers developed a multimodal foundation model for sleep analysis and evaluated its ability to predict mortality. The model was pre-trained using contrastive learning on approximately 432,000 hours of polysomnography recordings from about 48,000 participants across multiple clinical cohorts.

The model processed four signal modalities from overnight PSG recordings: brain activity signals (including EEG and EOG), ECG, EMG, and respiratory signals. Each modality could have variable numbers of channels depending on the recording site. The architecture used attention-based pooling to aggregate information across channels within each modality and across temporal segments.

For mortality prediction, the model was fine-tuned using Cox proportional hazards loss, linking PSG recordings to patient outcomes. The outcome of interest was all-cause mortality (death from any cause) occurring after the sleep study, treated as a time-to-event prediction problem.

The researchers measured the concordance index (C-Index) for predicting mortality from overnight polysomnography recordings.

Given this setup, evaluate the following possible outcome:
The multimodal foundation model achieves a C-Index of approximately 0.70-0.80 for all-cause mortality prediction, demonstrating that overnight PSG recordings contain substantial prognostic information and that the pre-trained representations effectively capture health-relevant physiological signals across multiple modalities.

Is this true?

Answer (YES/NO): NO